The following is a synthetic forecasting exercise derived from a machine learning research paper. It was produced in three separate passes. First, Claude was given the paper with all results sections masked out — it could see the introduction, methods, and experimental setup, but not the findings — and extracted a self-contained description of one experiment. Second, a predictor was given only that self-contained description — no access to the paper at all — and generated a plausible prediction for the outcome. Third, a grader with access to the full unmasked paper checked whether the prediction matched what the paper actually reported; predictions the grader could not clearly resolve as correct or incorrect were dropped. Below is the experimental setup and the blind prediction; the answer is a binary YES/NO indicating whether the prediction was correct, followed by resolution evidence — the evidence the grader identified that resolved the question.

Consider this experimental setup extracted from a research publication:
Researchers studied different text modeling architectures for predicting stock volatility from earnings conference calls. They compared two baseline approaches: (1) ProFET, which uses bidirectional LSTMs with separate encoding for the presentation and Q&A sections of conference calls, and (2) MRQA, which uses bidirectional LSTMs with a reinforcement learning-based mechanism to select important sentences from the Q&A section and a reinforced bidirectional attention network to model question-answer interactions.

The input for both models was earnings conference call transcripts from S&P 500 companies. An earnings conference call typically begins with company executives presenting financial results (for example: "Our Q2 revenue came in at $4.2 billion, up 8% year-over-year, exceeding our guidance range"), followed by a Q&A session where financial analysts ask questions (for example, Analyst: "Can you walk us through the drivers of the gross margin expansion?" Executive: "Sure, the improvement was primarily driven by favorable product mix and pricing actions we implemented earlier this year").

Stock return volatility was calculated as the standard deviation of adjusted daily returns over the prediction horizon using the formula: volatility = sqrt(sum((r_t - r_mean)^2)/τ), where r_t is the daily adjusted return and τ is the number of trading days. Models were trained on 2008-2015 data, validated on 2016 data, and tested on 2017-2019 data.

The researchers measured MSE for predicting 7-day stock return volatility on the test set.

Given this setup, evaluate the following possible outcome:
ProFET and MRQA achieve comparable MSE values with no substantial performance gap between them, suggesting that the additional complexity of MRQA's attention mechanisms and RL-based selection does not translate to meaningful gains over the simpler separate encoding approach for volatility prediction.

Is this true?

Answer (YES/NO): NO